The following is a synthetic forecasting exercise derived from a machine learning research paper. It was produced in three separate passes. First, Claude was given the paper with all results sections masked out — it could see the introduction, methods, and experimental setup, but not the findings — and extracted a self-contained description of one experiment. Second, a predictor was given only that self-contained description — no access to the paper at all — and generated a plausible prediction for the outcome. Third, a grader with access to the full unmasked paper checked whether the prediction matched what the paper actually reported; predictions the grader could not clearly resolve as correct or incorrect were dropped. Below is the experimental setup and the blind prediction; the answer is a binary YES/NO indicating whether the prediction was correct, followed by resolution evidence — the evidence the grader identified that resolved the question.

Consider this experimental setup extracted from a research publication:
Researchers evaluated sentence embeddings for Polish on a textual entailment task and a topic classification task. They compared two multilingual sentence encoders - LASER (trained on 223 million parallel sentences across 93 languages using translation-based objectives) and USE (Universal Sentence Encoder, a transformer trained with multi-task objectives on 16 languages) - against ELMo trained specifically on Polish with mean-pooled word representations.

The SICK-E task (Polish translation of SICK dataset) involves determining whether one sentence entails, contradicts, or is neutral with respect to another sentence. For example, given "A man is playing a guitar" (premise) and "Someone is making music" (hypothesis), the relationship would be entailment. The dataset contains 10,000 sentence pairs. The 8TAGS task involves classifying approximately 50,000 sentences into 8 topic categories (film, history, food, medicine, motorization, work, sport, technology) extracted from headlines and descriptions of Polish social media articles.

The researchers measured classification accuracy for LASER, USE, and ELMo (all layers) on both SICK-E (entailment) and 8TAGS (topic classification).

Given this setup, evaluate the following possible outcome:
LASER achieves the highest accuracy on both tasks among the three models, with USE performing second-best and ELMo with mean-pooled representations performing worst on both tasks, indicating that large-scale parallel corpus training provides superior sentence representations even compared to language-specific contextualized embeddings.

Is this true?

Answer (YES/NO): NO